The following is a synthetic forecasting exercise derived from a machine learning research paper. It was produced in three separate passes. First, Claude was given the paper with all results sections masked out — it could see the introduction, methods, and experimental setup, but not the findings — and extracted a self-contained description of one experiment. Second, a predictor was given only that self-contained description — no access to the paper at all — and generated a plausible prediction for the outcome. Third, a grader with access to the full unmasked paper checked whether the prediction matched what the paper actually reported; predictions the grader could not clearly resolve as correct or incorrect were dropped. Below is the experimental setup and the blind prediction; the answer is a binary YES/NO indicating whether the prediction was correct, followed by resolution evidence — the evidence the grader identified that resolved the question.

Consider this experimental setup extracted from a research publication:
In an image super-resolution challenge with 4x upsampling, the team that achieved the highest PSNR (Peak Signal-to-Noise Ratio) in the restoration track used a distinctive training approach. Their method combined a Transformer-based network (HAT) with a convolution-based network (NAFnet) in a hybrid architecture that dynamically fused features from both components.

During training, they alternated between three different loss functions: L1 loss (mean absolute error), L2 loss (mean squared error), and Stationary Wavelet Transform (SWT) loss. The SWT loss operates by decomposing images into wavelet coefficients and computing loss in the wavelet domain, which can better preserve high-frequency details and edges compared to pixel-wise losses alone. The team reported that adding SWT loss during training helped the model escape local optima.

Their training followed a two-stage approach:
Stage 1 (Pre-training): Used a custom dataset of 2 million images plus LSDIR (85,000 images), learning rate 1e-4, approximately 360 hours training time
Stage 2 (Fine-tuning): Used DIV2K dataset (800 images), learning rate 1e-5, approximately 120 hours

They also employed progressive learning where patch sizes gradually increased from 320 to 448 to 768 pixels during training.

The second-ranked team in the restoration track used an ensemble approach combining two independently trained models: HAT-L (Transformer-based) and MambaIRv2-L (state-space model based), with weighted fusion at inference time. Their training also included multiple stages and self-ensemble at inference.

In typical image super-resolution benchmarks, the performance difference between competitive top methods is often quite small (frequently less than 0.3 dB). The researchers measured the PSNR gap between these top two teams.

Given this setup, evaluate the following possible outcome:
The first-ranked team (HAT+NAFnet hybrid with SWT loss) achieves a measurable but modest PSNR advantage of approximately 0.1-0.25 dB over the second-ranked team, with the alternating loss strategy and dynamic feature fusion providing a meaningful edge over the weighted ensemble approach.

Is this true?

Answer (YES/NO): NO